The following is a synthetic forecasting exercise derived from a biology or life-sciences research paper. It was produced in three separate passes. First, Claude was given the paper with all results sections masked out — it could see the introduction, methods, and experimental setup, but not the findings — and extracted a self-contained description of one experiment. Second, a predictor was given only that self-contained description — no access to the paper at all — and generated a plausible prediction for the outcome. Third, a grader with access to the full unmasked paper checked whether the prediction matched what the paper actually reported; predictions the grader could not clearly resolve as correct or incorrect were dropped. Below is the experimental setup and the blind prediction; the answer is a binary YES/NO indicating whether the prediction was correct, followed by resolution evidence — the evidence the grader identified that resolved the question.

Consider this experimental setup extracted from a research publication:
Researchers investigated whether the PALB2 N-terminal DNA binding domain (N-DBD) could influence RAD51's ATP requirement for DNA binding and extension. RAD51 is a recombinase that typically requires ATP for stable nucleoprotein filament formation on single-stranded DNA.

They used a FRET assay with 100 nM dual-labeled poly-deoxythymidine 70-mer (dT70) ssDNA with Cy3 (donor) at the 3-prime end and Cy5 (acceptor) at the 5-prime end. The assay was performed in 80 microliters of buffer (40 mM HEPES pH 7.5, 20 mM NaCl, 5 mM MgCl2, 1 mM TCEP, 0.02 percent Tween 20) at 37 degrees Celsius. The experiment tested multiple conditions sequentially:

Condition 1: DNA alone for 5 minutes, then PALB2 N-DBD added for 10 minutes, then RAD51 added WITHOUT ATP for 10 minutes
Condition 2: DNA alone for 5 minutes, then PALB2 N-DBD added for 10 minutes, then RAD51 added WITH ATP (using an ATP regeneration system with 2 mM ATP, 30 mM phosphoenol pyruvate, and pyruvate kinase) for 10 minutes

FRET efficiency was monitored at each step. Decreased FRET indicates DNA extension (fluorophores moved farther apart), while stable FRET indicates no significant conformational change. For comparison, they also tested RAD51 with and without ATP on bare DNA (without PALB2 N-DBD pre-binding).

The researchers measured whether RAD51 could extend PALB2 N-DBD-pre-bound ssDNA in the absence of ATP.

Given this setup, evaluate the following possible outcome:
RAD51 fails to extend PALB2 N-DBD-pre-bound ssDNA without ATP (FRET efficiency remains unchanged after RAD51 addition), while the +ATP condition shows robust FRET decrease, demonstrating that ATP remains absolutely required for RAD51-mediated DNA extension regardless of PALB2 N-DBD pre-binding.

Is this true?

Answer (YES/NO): NO